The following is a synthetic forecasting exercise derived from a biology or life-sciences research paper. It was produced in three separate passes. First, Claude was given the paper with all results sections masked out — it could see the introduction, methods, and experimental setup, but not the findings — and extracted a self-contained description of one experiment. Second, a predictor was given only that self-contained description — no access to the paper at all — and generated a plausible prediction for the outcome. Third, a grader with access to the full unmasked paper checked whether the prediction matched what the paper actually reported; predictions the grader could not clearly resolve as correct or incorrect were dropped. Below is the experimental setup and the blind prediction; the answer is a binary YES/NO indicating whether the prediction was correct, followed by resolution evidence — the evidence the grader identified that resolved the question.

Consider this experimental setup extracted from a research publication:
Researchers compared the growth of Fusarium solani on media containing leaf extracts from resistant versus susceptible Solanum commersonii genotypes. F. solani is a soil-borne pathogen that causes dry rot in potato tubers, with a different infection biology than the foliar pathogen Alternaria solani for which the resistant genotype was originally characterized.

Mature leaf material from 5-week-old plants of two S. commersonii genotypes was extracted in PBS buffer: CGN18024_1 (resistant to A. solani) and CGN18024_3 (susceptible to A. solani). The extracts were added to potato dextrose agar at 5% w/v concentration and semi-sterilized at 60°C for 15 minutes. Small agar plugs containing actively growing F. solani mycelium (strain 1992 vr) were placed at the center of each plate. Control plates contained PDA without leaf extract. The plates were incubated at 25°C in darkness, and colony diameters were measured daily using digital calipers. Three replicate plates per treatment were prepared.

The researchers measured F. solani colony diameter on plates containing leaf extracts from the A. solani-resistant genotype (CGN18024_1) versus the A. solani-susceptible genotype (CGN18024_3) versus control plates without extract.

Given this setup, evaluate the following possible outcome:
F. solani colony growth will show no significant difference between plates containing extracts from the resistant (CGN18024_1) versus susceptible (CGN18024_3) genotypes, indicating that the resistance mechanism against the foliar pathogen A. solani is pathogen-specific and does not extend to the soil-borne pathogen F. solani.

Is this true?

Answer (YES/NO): NO